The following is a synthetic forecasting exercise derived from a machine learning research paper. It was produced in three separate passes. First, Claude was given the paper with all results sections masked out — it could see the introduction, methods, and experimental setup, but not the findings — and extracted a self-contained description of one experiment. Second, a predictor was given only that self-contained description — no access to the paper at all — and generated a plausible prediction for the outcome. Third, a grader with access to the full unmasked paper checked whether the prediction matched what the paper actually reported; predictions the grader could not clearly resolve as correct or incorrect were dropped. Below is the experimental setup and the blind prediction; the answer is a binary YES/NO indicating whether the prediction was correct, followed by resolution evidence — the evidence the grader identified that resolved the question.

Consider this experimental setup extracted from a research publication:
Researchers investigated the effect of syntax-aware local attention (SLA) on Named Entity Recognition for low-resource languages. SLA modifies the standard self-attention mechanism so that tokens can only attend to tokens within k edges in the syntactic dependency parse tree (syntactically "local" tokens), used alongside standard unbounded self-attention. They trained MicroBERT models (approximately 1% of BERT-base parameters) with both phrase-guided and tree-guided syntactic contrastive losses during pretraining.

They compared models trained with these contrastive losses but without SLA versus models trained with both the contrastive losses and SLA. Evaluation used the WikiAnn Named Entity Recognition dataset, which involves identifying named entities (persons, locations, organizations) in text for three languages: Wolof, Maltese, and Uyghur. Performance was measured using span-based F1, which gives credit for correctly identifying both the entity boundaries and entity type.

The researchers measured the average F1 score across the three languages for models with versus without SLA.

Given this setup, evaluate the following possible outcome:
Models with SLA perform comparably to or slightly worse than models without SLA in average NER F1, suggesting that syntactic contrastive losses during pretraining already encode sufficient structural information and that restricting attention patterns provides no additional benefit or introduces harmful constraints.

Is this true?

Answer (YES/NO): YES